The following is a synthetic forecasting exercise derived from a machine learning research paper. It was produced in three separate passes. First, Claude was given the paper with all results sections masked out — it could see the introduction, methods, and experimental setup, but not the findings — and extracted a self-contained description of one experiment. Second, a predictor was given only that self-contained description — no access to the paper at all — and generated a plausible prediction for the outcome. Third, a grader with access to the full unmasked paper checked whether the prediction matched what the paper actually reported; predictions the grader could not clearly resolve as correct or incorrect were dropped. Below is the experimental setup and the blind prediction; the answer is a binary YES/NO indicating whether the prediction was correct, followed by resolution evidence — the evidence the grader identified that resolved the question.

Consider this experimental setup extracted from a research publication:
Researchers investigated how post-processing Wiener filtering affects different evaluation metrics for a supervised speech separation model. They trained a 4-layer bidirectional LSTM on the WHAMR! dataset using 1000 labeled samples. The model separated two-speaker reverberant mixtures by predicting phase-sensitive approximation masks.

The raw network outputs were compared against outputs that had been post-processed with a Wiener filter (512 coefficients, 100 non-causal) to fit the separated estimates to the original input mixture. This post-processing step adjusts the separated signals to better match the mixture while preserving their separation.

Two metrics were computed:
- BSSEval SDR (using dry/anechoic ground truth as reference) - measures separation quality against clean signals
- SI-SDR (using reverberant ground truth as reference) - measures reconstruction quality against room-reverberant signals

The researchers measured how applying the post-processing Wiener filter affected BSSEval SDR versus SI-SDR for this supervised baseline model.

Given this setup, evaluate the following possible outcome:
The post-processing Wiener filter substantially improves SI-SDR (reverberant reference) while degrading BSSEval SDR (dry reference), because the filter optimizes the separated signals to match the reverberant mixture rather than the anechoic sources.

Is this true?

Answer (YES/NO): NO